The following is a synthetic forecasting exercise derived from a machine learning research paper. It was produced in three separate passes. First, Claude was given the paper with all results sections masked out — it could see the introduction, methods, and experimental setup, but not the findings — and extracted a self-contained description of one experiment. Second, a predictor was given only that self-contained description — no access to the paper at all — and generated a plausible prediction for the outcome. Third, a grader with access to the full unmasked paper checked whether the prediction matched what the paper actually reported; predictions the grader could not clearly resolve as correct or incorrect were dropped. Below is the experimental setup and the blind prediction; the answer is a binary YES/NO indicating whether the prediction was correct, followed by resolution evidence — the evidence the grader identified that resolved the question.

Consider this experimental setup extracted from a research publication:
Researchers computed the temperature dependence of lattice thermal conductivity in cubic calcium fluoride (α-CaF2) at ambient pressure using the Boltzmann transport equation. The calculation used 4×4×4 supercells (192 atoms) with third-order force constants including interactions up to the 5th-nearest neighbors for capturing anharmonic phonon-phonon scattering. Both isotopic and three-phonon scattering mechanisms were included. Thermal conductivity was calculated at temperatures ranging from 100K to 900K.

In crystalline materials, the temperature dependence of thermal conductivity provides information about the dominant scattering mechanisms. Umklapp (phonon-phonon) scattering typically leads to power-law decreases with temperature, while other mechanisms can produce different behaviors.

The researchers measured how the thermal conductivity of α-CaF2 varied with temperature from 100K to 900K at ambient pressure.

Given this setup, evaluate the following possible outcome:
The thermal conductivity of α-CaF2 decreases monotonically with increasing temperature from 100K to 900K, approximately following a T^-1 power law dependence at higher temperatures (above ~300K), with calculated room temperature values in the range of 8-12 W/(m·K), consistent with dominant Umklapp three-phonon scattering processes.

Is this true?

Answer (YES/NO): NO